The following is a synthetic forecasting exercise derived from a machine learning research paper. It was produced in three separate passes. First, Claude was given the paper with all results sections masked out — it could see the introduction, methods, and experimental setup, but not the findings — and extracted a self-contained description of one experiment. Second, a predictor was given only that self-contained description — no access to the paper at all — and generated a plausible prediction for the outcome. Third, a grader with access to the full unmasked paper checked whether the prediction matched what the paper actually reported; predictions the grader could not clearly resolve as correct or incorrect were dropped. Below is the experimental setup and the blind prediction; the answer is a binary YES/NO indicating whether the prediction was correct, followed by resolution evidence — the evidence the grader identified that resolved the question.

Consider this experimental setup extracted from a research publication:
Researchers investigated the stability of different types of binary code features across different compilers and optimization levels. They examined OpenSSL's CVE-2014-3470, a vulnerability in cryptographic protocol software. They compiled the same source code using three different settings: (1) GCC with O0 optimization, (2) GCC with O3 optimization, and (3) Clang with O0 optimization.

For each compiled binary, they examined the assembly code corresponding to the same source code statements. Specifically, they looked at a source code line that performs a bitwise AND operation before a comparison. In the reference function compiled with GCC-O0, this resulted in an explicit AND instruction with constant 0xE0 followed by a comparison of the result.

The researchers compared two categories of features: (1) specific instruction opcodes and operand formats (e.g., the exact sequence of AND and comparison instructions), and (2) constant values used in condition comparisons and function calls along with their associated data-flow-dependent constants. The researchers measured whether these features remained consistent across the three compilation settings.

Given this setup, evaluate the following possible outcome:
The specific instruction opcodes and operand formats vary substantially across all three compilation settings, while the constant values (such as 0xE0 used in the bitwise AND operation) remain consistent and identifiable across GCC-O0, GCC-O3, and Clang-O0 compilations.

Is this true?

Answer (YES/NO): YES